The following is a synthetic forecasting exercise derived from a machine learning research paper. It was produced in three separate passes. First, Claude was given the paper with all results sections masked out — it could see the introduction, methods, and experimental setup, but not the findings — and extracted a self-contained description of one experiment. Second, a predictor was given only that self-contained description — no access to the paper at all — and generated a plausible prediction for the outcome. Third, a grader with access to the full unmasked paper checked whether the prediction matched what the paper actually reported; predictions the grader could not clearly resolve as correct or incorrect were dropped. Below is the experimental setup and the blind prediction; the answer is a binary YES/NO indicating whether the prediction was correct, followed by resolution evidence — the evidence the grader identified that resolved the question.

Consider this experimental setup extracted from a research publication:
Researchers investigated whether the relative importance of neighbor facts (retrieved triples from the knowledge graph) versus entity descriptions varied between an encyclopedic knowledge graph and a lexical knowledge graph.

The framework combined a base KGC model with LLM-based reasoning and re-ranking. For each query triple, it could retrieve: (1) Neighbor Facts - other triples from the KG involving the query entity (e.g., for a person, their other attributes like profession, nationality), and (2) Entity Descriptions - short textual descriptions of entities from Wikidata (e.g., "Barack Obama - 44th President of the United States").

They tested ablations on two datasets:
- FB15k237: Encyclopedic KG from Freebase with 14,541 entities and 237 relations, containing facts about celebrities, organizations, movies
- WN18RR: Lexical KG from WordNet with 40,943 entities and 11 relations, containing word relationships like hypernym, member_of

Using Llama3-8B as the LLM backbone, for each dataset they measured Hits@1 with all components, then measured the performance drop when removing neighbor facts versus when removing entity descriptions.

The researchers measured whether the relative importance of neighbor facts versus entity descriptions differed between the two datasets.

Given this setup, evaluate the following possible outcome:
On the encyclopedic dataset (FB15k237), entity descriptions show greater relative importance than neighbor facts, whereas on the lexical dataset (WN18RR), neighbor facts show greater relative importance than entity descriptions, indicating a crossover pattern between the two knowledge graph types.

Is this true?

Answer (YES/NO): NO